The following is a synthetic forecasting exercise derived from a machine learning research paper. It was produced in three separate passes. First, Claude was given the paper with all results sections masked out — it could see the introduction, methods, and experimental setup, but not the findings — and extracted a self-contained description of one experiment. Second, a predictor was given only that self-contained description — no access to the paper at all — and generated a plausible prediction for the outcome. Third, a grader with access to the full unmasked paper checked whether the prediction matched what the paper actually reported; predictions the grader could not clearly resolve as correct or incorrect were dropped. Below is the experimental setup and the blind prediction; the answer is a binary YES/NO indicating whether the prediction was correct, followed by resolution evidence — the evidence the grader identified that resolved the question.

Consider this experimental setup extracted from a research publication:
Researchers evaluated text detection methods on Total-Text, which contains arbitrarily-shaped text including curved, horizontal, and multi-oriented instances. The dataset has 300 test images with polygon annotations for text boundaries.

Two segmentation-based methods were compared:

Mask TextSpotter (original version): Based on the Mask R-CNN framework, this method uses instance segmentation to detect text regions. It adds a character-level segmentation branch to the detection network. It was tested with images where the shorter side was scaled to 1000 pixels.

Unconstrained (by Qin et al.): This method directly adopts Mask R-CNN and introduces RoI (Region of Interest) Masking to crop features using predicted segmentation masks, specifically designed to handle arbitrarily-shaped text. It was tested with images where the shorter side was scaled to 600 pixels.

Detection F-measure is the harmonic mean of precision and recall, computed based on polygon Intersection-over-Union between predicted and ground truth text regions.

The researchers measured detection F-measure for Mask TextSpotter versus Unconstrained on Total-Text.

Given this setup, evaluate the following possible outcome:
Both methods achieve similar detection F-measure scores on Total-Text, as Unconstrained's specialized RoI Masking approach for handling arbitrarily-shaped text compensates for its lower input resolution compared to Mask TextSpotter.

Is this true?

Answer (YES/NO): NO